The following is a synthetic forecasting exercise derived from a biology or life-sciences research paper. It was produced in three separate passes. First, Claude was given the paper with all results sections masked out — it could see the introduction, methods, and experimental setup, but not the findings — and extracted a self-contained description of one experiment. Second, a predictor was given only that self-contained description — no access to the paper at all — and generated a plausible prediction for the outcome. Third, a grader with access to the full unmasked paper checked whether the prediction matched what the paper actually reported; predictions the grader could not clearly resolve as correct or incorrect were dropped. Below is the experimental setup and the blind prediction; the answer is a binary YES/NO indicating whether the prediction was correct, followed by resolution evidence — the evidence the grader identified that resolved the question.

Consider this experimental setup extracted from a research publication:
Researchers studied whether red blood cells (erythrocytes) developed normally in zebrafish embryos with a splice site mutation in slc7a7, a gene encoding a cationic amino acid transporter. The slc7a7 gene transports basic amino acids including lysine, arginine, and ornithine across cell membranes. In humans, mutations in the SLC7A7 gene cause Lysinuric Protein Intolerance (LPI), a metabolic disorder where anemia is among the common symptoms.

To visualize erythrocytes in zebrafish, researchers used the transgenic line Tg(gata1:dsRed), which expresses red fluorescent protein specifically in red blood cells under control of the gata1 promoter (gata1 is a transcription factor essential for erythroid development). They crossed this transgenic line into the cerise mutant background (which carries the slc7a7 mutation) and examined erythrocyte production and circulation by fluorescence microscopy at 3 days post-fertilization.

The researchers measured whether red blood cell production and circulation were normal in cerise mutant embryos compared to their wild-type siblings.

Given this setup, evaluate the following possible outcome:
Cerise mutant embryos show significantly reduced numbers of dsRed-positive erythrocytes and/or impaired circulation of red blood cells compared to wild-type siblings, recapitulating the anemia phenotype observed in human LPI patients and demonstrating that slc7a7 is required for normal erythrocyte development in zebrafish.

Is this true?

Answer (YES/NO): NO